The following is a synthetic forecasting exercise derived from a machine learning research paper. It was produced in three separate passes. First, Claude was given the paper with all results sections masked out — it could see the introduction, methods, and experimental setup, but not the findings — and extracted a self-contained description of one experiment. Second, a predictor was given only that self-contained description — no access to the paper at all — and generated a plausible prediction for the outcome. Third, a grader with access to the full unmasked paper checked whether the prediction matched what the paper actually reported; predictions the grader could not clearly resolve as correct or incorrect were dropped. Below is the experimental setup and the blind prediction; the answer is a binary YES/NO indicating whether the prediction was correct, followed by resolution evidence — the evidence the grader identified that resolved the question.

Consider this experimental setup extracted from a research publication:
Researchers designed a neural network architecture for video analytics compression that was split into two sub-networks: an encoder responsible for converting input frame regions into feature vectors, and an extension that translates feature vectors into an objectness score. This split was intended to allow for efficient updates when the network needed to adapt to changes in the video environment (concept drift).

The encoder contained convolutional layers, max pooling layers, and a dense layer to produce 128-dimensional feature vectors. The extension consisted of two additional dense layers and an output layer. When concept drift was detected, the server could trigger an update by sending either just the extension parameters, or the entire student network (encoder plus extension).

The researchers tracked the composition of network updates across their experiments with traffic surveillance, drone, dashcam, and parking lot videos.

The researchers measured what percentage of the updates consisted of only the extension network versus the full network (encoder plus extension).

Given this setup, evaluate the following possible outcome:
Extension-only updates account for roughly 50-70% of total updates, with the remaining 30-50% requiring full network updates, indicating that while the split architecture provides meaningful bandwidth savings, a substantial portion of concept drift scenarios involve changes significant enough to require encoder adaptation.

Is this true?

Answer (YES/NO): NO